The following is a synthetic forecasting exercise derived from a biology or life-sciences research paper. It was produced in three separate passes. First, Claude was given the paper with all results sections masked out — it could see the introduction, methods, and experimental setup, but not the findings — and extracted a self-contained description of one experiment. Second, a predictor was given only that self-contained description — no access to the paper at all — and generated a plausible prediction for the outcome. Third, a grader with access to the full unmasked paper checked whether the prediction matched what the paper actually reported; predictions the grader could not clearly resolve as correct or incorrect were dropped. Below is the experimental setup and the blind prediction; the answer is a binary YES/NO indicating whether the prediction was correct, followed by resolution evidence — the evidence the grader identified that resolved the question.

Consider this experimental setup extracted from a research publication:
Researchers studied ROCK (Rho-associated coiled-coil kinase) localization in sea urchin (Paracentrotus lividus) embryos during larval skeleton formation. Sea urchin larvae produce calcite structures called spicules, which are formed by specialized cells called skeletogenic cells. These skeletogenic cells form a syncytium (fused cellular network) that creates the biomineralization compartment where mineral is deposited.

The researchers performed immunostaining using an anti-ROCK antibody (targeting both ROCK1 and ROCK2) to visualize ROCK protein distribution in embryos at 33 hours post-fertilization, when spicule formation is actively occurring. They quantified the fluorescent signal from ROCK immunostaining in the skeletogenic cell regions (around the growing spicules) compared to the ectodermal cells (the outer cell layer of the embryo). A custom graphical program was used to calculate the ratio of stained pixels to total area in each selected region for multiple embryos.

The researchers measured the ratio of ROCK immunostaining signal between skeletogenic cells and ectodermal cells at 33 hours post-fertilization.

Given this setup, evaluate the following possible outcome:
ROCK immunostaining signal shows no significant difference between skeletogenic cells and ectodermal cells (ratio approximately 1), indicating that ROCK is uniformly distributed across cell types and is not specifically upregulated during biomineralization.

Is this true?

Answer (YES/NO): NO